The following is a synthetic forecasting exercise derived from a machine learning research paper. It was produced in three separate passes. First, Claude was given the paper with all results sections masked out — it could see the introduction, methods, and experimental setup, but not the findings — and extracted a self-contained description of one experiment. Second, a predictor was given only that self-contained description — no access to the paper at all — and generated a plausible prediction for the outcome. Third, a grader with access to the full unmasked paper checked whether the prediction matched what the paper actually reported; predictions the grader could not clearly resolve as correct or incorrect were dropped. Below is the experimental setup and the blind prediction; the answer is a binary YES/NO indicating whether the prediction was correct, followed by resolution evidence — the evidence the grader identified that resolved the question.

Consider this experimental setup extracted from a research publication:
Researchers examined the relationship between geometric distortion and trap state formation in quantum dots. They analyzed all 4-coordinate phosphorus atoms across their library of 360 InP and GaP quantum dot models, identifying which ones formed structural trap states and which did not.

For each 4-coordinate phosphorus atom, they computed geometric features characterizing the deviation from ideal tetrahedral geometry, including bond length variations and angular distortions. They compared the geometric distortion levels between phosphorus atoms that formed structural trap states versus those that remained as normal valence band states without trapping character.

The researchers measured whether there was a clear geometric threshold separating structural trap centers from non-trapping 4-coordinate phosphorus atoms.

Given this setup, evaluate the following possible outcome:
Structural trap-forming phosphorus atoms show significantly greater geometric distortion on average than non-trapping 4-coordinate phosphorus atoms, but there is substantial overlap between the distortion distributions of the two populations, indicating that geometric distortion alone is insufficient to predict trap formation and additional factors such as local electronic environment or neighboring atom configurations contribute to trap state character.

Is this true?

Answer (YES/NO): YES